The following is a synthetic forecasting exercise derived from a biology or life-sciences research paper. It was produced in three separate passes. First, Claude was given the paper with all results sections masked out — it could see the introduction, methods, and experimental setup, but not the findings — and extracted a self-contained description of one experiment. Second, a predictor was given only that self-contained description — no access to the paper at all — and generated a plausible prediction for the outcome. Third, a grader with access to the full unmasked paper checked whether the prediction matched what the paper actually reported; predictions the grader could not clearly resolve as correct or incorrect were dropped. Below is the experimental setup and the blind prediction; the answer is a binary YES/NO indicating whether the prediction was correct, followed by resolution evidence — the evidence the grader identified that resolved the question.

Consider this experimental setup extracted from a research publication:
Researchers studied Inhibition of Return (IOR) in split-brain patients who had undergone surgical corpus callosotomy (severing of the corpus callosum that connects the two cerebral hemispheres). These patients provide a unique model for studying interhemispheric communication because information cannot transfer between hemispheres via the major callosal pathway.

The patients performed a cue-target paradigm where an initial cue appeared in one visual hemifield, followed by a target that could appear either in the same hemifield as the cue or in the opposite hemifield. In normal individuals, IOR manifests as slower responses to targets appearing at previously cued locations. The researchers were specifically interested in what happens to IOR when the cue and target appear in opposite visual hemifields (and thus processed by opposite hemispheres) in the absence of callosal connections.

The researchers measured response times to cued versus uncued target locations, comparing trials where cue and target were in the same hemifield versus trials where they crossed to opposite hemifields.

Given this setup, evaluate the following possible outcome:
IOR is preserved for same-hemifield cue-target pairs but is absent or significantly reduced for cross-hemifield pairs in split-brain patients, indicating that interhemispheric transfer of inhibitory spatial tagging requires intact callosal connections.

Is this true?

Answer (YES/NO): YES